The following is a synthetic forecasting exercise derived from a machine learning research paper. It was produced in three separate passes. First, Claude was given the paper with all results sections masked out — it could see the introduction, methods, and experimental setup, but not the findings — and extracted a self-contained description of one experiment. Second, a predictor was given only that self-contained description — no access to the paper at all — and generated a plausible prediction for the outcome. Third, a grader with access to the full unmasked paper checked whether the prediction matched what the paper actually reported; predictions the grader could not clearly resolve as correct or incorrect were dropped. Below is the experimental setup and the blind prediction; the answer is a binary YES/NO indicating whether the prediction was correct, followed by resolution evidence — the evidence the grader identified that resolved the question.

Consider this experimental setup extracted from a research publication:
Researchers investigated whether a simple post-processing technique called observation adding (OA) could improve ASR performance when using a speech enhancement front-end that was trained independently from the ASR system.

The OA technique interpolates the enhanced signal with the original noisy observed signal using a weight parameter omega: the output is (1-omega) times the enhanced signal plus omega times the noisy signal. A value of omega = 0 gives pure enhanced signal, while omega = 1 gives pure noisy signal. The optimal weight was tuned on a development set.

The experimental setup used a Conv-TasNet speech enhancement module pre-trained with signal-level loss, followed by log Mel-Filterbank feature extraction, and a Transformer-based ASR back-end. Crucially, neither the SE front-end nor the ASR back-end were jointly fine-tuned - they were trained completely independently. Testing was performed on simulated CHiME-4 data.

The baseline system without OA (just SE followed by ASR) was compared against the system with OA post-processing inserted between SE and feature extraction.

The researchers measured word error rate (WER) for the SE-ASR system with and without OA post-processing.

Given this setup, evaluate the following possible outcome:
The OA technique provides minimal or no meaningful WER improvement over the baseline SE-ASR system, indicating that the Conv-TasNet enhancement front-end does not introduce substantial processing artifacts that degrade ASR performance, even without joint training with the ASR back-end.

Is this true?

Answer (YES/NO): NO